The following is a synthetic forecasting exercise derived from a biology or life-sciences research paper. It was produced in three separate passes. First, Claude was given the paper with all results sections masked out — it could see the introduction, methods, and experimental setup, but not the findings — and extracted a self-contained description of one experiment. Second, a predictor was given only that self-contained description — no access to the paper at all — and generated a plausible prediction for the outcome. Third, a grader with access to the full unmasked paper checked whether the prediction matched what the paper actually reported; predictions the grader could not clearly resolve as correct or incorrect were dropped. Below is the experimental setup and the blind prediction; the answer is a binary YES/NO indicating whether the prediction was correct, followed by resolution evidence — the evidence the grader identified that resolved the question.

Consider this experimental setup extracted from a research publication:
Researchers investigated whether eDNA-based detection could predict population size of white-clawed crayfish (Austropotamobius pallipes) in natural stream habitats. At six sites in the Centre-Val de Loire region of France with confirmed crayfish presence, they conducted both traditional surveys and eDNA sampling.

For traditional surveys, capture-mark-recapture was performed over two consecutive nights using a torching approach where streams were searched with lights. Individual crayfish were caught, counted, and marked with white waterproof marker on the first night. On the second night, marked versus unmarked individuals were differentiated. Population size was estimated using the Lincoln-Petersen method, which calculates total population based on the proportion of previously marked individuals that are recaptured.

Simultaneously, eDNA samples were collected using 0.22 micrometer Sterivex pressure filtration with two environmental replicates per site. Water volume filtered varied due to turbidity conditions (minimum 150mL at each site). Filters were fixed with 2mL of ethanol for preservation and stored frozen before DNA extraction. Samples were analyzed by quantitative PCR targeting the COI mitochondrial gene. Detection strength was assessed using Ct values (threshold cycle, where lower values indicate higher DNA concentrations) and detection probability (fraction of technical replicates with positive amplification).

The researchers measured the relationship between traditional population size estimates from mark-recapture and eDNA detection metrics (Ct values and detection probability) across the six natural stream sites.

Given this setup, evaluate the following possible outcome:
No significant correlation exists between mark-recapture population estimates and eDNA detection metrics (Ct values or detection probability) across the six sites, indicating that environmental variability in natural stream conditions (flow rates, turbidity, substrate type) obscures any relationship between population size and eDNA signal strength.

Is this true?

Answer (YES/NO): NO